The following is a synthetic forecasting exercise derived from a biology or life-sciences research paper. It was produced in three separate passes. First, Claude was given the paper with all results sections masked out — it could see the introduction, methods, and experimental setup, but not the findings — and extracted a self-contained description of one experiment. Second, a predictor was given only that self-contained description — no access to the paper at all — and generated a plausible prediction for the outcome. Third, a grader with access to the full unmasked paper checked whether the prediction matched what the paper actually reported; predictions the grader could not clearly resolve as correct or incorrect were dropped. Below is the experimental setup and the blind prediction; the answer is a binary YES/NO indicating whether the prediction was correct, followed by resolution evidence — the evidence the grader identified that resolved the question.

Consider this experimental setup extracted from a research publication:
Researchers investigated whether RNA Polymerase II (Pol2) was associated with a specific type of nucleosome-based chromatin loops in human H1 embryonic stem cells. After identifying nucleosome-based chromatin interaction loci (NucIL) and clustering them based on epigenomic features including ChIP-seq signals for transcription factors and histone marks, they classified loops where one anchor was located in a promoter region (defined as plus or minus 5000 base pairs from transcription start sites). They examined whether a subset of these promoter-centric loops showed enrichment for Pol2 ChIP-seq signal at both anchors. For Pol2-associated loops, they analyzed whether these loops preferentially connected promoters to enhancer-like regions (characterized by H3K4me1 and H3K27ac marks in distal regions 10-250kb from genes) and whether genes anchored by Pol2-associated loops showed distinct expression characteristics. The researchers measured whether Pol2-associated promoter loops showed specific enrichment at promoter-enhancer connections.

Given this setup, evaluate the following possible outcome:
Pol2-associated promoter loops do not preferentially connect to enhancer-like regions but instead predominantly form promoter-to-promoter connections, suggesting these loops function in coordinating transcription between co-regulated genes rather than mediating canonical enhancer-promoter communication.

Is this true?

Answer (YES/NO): NO